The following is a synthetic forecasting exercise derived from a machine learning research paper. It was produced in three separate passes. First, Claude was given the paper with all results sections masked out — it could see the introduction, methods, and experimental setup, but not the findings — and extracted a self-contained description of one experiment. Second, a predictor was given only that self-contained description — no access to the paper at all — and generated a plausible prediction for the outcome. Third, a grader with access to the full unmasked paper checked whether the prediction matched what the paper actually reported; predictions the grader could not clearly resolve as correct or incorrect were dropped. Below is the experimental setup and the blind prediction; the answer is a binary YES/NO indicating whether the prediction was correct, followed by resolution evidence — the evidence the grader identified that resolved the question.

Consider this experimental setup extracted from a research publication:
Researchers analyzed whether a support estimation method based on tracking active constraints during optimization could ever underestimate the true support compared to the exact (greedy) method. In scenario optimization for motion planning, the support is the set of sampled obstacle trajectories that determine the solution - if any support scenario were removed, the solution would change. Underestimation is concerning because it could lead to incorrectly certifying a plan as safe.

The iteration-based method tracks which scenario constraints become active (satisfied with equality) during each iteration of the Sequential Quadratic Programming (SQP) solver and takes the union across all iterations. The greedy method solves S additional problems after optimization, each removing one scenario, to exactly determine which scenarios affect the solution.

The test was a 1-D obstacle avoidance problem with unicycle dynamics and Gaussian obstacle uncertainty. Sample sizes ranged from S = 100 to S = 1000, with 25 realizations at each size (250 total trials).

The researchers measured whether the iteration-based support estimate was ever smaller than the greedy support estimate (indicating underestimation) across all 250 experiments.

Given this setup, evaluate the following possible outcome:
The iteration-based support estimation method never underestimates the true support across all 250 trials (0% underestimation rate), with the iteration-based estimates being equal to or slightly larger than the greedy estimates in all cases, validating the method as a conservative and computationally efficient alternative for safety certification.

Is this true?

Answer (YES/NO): NO